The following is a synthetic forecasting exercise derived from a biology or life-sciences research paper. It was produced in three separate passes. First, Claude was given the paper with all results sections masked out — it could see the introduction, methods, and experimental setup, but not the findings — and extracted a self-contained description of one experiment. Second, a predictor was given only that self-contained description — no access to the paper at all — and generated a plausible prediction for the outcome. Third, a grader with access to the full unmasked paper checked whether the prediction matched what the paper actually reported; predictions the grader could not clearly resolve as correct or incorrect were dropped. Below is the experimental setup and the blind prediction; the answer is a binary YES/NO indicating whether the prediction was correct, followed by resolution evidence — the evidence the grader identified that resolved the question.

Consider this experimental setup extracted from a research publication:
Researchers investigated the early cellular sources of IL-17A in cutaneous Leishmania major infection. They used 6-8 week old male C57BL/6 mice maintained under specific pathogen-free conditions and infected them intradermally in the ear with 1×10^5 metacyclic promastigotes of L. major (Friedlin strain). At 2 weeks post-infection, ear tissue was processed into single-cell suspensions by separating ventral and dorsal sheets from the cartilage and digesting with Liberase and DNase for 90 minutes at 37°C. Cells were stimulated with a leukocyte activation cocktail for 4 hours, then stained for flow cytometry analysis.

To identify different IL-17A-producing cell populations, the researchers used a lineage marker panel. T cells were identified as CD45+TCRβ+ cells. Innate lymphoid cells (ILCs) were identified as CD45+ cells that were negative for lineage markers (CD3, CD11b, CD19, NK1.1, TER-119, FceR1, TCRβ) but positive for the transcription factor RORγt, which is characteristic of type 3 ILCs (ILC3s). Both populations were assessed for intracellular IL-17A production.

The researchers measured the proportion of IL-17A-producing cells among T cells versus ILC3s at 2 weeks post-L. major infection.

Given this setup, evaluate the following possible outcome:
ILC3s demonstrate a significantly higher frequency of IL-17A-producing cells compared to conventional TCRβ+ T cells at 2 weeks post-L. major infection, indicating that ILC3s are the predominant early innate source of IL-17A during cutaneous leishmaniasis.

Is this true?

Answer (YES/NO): YES